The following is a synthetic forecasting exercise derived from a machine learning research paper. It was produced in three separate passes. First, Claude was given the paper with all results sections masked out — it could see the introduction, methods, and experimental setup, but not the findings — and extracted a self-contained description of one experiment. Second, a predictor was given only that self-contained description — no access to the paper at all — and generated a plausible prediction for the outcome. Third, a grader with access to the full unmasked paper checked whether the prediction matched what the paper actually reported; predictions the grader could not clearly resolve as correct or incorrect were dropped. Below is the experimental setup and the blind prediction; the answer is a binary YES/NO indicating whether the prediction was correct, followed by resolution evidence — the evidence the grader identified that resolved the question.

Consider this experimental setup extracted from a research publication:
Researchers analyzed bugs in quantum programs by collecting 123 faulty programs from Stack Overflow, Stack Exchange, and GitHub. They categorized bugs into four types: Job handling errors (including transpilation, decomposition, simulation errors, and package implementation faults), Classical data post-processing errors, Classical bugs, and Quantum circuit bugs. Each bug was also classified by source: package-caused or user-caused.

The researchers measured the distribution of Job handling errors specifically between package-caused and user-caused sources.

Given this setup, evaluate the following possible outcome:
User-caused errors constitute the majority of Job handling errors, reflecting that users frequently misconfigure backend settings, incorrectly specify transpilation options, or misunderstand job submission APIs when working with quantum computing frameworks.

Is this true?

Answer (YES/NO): NO